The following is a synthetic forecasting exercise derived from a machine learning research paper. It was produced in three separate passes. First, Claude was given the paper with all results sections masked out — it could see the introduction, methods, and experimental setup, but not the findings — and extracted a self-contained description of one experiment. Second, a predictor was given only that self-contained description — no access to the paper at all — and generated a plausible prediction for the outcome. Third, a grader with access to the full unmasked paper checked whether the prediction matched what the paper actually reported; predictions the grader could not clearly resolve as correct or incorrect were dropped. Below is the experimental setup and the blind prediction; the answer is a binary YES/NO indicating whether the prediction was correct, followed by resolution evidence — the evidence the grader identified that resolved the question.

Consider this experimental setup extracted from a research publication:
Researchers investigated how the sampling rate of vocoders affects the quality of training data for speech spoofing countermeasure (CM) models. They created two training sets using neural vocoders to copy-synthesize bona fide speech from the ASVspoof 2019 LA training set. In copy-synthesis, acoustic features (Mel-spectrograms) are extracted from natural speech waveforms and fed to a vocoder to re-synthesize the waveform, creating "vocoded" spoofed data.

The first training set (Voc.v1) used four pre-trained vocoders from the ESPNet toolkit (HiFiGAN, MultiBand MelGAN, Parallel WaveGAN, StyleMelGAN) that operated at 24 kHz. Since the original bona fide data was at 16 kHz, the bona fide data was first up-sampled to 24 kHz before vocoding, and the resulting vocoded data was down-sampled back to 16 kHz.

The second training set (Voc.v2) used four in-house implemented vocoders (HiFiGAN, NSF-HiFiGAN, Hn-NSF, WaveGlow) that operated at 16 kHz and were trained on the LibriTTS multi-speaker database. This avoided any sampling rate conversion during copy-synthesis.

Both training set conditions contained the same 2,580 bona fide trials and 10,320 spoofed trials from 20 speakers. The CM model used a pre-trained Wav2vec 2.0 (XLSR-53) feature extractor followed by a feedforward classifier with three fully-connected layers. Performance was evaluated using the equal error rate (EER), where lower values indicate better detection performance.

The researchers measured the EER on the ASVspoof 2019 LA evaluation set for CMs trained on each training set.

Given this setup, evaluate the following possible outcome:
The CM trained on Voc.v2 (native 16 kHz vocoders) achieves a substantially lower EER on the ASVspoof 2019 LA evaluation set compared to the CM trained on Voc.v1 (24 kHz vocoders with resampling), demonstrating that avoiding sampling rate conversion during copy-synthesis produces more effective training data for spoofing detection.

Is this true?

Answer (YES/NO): NO